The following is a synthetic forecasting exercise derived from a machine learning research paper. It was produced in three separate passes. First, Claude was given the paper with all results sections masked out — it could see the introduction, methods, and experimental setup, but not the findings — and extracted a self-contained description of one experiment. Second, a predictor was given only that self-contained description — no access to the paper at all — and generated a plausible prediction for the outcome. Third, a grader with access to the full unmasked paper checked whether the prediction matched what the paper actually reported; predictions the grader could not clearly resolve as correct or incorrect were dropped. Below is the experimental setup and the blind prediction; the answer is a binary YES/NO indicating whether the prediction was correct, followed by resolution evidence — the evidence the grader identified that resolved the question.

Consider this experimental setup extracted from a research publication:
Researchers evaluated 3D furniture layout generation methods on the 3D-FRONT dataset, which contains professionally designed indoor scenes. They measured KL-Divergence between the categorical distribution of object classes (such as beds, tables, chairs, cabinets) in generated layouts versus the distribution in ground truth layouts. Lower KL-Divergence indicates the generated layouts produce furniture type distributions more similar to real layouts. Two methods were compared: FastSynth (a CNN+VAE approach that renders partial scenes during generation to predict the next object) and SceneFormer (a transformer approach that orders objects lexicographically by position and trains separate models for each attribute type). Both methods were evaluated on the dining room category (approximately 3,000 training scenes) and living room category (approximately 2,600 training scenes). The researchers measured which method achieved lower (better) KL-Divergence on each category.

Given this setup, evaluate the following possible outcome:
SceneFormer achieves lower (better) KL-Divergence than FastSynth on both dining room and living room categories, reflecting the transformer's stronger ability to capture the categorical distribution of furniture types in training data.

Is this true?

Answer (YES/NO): NO